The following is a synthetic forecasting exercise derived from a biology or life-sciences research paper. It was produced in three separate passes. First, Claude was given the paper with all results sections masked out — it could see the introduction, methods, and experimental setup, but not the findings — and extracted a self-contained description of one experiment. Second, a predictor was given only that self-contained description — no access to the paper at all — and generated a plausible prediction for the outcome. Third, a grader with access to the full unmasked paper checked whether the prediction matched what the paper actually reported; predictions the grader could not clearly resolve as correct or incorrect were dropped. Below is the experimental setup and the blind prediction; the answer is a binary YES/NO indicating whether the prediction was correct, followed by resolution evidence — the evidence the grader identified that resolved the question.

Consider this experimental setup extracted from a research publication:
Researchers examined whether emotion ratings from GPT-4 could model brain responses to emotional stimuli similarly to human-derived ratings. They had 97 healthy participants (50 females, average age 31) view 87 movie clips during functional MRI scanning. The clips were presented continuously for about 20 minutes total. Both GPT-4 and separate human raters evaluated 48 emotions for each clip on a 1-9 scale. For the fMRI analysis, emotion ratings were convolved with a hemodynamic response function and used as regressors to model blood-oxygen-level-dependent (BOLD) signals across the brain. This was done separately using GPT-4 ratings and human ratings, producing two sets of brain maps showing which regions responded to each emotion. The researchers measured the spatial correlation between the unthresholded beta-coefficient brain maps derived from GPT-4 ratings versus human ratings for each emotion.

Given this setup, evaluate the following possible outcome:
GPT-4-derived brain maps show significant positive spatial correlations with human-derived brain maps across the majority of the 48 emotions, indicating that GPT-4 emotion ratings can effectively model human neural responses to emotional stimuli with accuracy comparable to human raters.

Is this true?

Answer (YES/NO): YES